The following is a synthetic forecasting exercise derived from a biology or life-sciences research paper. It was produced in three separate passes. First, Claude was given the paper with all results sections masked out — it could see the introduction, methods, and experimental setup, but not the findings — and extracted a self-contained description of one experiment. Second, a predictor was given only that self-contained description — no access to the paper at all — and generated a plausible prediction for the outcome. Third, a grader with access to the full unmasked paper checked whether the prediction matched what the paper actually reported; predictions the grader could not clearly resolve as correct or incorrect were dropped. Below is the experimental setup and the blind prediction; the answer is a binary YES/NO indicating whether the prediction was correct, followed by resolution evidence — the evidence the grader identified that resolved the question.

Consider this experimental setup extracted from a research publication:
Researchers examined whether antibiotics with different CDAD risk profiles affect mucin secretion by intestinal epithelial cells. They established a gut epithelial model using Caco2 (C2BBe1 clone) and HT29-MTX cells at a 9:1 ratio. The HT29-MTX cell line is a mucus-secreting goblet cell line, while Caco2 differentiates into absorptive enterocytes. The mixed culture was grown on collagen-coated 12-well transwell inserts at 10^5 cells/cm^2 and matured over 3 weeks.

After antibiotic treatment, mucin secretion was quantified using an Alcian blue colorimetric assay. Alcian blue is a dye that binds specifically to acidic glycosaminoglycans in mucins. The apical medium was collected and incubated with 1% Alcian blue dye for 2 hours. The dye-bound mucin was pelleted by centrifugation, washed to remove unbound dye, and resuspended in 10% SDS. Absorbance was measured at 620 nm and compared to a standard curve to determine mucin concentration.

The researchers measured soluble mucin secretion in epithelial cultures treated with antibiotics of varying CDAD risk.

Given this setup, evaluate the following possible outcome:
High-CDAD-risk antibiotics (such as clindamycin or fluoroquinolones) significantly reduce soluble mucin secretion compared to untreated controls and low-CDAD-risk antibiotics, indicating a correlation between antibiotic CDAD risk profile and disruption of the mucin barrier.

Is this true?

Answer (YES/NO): NO